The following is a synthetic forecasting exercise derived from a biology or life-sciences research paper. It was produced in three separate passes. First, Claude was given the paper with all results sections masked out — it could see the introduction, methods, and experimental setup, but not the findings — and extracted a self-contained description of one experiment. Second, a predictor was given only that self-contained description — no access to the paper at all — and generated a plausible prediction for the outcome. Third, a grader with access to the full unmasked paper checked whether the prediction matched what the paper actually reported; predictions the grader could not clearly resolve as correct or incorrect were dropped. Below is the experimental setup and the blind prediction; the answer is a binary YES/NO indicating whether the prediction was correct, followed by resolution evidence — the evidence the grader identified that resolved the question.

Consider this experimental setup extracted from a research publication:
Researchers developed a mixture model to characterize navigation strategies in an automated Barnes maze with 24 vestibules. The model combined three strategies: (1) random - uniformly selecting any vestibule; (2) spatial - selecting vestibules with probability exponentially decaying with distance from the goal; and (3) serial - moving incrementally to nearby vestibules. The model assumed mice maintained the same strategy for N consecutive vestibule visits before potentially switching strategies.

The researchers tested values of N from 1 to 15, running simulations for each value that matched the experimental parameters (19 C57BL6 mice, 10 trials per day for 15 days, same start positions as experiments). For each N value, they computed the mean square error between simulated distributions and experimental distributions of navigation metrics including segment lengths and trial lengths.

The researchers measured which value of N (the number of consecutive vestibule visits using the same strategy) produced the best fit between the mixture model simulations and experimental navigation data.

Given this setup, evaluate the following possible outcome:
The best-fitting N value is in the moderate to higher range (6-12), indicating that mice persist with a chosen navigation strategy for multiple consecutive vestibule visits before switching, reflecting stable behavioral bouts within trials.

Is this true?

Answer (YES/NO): YES